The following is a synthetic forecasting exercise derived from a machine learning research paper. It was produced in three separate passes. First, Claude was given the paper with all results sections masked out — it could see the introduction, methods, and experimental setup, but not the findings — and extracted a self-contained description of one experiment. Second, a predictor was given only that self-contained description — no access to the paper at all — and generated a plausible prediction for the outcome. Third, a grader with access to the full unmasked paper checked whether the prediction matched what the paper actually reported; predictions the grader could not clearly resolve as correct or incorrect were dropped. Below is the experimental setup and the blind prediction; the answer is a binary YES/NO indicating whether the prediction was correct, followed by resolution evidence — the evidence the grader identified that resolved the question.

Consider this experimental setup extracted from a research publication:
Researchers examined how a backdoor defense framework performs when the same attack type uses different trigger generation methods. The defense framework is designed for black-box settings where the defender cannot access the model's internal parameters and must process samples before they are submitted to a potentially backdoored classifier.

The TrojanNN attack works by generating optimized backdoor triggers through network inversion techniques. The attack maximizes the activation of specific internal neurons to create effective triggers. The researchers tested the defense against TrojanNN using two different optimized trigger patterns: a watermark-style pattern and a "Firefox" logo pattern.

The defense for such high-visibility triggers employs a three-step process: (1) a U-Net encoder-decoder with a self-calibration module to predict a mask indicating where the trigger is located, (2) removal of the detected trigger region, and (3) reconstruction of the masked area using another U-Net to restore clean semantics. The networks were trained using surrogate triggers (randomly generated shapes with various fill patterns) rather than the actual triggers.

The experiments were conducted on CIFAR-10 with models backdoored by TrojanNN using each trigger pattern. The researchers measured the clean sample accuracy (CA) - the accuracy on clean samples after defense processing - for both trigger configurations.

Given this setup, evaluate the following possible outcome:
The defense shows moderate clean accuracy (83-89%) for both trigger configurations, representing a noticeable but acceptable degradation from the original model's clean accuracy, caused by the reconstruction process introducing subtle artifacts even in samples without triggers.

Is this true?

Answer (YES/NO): YES